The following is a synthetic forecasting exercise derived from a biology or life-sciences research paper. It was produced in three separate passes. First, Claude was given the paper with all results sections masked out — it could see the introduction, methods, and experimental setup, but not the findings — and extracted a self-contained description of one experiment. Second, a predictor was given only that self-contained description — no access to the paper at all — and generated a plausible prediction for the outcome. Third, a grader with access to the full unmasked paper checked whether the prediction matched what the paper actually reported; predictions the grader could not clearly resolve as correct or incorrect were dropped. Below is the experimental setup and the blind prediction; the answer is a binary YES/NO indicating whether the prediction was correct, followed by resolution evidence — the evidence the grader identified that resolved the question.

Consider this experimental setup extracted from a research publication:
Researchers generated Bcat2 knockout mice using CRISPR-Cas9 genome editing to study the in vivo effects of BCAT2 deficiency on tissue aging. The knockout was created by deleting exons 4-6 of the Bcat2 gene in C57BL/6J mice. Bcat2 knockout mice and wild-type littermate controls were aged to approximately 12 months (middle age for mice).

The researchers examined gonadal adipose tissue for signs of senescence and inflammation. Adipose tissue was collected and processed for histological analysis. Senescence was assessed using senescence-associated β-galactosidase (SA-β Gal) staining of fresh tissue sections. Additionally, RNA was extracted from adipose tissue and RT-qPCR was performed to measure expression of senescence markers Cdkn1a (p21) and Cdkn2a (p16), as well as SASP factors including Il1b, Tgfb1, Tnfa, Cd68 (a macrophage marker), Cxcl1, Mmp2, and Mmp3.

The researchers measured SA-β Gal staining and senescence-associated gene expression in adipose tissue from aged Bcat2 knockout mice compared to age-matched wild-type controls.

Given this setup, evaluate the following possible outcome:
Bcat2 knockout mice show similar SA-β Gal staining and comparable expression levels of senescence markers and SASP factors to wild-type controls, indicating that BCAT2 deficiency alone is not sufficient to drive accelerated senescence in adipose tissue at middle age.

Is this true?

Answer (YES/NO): NO